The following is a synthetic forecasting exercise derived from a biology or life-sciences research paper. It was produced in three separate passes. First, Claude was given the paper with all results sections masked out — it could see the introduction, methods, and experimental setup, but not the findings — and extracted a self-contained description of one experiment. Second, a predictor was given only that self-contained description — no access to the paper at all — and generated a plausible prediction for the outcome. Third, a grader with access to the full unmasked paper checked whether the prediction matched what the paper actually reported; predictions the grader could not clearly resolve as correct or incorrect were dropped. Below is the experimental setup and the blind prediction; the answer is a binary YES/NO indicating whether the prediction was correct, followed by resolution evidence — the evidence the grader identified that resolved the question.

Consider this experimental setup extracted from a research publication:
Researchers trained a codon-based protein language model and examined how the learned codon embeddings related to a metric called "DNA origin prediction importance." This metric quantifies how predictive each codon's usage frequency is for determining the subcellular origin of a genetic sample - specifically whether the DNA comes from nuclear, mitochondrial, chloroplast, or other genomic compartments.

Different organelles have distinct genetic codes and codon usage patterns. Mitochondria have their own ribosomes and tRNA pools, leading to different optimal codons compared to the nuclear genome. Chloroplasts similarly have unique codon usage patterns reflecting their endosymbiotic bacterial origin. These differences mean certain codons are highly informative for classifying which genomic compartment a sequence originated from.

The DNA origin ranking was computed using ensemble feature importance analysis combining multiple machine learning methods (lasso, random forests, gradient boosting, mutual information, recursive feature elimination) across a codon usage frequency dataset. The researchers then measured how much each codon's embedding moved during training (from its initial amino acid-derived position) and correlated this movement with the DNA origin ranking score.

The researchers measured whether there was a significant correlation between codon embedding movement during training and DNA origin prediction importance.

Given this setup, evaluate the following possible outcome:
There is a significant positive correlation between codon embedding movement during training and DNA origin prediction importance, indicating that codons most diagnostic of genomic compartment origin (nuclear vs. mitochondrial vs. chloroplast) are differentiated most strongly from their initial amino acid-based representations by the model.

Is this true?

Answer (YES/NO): NO